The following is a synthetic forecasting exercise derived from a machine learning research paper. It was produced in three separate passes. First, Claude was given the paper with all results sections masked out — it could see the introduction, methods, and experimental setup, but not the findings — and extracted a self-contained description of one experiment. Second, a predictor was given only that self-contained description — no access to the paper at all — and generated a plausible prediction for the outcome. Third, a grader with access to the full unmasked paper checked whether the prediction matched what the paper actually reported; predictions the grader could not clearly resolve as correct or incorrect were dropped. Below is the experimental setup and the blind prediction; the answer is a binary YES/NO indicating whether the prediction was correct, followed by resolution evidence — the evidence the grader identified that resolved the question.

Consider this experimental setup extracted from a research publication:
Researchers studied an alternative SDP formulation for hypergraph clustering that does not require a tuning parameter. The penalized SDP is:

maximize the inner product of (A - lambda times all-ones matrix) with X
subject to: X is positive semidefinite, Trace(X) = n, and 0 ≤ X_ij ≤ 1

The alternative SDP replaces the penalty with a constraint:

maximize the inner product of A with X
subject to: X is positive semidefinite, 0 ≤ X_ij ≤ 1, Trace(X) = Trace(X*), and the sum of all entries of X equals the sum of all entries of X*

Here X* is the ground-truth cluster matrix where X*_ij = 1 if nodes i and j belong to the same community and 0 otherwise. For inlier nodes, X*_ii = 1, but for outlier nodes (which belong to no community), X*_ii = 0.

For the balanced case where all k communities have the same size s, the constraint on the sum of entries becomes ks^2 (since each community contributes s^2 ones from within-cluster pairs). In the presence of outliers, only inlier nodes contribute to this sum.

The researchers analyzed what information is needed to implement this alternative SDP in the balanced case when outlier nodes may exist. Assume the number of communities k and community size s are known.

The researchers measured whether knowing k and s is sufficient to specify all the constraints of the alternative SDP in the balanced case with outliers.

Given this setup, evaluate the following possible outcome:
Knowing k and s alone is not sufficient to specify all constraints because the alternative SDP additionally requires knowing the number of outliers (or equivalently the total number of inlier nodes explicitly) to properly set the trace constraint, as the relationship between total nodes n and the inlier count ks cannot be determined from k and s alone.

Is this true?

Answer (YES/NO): NO